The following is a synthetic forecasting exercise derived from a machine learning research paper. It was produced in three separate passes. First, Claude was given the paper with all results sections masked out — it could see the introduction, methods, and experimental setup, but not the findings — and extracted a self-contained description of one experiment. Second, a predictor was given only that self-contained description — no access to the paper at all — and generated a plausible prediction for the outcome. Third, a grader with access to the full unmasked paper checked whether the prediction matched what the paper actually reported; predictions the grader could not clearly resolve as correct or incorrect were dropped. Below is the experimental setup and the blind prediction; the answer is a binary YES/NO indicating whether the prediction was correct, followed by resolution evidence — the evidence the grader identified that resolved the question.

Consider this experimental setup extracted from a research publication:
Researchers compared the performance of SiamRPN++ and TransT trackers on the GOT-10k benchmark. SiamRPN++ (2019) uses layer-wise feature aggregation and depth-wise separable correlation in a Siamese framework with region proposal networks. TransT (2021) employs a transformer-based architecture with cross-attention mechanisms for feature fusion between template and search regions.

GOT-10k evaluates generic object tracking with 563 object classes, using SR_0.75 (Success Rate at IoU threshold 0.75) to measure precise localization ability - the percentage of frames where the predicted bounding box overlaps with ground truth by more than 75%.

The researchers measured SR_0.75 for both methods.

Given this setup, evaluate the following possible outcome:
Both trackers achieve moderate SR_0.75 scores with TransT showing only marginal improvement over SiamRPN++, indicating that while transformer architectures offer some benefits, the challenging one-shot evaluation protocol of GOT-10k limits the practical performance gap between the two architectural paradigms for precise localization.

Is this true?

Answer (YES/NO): NO